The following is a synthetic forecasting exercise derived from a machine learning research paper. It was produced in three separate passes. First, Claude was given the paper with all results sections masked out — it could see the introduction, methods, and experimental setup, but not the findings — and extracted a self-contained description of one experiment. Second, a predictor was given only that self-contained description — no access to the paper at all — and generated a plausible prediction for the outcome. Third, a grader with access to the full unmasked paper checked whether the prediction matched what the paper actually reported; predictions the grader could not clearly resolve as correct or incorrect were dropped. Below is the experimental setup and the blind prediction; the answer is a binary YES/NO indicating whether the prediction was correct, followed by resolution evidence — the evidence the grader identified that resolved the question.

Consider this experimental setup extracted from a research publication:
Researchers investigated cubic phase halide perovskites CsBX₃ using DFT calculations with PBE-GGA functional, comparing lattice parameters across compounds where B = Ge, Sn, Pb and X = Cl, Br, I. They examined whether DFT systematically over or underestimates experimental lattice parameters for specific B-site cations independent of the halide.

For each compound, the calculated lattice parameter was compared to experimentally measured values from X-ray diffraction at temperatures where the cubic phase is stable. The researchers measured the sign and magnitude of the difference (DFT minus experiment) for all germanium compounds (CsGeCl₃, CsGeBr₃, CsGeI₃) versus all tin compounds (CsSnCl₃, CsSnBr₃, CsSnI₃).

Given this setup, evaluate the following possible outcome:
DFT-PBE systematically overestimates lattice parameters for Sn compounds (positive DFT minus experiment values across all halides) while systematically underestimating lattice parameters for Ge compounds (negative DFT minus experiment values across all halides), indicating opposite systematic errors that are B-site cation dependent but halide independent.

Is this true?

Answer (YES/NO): YES